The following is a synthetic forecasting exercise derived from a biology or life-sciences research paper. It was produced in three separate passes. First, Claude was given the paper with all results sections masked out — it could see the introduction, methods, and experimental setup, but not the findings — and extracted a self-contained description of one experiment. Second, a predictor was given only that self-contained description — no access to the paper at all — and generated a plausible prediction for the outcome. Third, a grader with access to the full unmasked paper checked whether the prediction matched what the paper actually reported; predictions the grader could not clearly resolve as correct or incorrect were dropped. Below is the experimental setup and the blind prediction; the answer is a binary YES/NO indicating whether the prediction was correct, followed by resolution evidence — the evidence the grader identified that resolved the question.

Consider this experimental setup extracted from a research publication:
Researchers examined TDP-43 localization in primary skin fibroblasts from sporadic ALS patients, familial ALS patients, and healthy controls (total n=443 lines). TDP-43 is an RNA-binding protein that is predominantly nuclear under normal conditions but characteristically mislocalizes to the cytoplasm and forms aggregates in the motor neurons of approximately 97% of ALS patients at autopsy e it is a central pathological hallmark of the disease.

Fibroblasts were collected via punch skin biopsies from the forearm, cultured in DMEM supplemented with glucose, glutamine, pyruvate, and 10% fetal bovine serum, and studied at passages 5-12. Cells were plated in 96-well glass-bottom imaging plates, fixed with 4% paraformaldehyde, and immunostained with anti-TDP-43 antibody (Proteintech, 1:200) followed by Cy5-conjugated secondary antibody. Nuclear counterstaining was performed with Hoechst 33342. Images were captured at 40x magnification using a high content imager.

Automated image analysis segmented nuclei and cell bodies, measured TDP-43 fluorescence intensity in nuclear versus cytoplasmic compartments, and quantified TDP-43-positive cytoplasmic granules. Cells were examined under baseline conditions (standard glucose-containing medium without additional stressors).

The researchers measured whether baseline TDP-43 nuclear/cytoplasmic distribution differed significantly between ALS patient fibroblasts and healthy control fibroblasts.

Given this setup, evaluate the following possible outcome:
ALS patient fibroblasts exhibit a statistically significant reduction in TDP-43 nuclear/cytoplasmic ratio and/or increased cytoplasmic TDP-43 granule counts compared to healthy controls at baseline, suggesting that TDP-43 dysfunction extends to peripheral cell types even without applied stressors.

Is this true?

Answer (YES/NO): NO